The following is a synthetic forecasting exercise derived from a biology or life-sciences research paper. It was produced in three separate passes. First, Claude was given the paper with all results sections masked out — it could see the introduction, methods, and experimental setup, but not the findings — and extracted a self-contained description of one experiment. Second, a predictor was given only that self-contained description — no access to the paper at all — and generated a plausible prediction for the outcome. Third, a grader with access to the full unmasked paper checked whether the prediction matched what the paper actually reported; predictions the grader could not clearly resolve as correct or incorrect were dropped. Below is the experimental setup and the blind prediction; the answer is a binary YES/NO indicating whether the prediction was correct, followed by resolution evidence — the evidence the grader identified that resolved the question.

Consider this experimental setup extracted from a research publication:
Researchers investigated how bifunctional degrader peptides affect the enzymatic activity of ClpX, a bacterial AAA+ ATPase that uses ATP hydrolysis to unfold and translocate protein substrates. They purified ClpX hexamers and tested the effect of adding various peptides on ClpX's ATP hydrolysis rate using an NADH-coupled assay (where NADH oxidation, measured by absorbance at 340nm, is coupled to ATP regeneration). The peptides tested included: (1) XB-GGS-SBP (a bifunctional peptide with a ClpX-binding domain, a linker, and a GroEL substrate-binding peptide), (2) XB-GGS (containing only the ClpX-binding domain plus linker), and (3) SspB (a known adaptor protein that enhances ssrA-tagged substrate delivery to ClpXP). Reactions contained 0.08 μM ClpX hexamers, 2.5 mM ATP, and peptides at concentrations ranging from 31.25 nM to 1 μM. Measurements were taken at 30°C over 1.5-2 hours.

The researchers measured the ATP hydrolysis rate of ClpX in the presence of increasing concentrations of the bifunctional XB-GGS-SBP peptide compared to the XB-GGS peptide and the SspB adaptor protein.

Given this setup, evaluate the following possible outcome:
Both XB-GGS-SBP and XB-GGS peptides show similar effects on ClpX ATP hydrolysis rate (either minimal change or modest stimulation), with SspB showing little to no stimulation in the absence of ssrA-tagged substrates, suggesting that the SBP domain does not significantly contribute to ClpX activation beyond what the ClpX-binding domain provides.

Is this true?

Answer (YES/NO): NO